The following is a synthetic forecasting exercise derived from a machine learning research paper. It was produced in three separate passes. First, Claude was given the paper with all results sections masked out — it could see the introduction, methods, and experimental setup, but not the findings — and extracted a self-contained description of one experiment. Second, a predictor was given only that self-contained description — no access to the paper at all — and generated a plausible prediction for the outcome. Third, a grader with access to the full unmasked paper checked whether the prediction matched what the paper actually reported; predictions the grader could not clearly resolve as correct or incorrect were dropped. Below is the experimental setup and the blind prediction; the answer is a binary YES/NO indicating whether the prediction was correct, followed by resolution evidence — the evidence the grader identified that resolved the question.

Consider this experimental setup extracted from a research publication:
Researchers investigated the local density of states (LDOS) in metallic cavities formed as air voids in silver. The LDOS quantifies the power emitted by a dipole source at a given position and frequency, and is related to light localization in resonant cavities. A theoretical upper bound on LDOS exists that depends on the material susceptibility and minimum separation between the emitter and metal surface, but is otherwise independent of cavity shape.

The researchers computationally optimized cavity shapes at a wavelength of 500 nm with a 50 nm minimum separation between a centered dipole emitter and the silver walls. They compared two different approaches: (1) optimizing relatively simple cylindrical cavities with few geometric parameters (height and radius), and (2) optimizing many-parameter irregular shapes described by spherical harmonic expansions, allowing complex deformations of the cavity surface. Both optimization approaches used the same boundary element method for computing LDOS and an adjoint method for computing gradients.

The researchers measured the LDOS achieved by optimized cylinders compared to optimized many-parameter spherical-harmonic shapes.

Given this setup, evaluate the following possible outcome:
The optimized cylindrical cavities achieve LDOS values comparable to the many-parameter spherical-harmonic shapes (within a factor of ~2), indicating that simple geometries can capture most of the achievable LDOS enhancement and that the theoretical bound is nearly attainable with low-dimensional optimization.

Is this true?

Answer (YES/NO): YES